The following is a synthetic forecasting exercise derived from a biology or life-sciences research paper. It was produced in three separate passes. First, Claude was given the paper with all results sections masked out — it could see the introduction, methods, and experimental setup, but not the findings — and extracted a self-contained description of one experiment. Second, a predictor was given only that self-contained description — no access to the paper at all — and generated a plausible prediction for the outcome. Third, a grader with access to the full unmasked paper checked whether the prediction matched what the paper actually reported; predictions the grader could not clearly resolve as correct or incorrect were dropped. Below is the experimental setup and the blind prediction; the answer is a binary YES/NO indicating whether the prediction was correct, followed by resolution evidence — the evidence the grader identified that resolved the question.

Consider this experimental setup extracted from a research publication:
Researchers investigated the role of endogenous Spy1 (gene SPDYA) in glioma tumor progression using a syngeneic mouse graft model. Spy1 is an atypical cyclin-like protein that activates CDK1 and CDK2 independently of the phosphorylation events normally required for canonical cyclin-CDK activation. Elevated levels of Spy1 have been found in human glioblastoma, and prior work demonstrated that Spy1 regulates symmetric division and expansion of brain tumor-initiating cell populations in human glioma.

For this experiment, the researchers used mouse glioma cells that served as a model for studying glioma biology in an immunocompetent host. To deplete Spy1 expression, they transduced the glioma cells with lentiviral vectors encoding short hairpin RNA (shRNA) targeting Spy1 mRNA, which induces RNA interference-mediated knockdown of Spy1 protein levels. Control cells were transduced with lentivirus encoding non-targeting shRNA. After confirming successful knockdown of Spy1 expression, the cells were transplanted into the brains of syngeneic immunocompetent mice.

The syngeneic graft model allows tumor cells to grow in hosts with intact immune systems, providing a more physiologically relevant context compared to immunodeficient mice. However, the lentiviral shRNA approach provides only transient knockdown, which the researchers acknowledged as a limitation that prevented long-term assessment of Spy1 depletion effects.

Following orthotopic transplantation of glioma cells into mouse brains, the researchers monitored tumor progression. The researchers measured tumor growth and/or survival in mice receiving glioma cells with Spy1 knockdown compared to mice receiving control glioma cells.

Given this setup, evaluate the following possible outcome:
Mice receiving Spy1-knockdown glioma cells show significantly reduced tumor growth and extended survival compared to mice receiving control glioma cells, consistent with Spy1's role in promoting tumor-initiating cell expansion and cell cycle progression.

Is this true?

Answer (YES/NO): NO